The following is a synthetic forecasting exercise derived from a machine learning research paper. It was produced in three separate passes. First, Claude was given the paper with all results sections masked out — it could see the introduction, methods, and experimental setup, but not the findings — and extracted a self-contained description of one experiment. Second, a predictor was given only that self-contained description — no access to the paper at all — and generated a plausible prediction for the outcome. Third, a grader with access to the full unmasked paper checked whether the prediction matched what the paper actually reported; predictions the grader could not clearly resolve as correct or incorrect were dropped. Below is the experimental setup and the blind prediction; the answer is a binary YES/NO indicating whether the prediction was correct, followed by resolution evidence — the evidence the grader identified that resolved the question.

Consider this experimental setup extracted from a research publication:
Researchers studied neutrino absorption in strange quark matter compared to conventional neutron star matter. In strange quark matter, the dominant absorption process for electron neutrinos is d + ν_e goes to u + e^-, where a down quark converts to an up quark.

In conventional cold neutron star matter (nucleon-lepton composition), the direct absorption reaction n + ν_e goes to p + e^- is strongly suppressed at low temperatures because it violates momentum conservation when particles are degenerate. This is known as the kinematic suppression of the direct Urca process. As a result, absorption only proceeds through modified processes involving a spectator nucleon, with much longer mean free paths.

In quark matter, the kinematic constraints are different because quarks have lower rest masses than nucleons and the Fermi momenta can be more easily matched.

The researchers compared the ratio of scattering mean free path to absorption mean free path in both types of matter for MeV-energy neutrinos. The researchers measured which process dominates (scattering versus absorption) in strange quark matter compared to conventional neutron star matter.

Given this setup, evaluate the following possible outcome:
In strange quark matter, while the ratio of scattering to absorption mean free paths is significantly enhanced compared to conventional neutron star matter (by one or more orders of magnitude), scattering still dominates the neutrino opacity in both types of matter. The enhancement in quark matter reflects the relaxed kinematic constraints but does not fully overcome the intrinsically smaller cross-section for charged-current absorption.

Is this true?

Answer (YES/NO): NO